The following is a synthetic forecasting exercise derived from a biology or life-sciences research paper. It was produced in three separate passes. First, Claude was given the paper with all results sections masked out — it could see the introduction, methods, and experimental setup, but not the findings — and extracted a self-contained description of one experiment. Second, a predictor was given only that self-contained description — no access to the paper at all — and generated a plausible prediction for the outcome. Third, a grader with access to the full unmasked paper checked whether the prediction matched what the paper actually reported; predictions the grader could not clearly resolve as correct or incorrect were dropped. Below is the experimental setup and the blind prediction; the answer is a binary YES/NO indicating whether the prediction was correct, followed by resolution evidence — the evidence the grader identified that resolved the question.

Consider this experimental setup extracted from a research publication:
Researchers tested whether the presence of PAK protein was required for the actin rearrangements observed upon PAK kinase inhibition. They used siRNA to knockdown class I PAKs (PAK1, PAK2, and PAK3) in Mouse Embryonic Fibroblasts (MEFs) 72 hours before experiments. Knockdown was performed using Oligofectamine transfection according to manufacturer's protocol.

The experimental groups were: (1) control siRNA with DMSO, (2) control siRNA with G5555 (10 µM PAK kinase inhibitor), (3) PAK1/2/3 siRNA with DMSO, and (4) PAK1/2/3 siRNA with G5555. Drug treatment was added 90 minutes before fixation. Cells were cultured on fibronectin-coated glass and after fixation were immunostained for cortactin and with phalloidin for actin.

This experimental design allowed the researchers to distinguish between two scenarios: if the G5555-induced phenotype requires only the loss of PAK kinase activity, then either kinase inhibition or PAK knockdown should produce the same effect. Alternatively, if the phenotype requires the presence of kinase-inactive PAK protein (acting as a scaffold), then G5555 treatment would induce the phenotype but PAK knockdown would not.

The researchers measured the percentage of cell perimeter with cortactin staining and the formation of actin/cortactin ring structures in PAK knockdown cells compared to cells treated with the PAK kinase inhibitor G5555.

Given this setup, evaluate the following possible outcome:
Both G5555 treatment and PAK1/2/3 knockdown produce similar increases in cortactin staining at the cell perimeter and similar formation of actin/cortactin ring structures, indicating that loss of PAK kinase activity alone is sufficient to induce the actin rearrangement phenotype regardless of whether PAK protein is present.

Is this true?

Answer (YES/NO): NO